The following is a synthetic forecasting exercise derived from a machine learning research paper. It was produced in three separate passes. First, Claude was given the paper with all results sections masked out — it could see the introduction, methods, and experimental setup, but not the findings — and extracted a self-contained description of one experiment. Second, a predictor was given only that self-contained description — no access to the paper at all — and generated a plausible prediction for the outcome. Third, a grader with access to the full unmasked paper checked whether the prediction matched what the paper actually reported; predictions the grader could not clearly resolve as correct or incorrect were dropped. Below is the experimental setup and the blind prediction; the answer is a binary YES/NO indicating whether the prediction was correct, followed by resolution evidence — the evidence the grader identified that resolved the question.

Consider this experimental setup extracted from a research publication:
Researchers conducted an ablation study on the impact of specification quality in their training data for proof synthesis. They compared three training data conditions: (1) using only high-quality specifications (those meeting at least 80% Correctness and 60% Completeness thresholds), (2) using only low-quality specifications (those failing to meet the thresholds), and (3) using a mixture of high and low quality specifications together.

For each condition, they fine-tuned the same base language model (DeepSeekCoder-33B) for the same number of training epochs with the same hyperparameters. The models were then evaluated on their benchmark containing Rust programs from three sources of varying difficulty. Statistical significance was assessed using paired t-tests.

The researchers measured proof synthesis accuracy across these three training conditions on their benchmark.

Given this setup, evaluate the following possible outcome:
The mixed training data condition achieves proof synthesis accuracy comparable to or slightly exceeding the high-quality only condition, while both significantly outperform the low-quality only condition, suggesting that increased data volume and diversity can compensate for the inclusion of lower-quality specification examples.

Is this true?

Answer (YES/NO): NO